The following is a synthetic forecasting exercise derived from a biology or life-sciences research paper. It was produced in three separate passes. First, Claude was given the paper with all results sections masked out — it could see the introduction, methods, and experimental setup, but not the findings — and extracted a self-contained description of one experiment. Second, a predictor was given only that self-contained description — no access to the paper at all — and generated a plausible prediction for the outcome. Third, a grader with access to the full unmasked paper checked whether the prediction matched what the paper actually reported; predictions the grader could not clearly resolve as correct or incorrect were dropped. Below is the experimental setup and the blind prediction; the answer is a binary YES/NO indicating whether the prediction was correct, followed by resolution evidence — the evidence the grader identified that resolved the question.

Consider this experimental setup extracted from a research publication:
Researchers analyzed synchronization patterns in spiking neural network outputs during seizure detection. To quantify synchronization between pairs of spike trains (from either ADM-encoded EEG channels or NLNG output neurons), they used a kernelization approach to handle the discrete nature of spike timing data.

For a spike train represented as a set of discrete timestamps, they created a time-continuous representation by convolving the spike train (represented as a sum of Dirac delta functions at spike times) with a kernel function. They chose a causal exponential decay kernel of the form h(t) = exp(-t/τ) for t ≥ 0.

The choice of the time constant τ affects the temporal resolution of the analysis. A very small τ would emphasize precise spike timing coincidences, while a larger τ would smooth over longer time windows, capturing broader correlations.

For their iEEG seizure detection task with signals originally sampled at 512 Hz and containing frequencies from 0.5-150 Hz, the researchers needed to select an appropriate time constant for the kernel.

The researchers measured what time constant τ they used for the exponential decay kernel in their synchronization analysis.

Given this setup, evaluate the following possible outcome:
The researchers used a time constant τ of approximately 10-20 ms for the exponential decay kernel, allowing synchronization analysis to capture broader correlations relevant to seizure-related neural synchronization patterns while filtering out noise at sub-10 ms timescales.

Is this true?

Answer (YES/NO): NO